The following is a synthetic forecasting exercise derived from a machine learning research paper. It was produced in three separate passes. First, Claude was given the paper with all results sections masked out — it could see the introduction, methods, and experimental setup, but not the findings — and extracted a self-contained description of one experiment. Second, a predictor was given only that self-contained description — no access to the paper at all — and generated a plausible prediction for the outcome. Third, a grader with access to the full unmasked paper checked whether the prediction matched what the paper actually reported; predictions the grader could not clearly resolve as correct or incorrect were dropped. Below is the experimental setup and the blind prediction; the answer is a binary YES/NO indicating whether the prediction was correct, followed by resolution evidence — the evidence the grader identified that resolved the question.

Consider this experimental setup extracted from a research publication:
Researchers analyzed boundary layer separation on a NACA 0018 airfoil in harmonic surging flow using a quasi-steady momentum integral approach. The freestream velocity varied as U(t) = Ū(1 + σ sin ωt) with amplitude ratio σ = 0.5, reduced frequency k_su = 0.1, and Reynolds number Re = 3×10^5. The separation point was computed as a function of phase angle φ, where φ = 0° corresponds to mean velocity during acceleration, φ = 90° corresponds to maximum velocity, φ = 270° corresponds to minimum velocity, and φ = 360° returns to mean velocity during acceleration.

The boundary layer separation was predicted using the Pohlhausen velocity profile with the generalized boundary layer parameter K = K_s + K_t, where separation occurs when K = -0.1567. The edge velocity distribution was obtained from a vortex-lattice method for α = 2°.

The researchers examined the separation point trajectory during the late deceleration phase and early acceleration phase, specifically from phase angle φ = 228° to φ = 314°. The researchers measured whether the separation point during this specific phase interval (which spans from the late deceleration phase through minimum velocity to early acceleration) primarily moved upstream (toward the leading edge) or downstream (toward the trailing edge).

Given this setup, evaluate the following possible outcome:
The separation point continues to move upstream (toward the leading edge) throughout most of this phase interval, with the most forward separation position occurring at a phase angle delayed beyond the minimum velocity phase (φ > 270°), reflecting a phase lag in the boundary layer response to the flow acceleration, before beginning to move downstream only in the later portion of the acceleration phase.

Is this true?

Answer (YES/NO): NO